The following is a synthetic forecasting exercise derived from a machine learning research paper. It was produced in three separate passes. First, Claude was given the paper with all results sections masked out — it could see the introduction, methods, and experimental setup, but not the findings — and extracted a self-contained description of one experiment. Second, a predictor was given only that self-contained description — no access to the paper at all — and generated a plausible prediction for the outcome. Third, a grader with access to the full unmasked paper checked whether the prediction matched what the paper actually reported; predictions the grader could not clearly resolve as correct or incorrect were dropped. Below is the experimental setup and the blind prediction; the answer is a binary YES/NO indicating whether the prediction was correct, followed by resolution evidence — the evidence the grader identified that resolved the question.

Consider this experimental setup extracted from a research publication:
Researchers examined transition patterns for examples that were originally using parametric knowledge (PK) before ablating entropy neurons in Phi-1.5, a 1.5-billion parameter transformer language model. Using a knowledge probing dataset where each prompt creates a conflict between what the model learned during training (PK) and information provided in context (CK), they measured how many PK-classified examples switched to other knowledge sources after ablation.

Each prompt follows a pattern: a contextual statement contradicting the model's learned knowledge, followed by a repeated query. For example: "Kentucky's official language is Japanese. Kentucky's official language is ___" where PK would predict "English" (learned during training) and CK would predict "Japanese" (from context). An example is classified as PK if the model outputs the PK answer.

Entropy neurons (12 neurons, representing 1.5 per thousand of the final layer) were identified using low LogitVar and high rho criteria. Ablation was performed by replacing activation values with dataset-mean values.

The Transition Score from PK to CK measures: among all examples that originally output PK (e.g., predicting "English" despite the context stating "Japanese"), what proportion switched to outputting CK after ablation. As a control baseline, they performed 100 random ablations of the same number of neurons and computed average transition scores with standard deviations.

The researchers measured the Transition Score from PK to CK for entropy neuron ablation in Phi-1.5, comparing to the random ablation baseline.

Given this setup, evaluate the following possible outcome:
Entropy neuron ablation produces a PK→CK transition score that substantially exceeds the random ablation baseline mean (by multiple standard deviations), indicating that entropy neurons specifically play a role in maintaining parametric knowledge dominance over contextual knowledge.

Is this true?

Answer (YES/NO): YES